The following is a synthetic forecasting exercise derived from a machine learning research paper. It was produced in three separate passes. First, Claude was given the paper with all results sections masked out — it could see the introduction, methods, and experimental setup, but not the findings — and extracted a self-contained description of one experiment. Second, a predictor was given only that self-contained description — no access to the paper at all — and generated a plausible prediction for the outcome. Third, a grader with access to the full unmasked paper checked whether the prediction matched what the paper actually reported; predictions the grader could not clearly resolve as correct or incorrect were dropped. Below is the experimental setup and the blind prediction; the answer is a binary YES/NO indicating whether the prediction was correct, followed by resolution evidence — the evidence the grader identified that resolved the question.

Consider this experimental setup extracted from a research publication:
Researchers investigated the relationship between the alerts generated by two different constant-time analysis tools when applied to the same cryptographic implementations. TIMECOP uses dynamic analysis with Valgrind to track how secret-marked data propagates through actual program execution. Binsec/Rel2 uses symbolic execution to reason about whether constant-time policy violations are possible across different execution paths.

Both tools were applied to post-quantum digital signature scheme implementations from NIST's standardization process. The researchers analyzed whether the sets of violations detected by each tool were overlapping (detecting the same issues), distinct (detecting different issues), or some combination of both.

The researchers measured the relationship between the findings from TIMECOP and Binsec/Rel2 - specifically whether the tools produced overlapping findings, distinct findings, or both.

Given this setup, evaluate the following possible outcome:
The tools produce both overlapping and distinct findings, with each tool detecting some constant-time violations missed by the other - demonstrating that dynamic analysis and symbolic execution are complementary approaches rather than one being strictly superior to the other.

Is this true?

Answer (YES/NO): YES